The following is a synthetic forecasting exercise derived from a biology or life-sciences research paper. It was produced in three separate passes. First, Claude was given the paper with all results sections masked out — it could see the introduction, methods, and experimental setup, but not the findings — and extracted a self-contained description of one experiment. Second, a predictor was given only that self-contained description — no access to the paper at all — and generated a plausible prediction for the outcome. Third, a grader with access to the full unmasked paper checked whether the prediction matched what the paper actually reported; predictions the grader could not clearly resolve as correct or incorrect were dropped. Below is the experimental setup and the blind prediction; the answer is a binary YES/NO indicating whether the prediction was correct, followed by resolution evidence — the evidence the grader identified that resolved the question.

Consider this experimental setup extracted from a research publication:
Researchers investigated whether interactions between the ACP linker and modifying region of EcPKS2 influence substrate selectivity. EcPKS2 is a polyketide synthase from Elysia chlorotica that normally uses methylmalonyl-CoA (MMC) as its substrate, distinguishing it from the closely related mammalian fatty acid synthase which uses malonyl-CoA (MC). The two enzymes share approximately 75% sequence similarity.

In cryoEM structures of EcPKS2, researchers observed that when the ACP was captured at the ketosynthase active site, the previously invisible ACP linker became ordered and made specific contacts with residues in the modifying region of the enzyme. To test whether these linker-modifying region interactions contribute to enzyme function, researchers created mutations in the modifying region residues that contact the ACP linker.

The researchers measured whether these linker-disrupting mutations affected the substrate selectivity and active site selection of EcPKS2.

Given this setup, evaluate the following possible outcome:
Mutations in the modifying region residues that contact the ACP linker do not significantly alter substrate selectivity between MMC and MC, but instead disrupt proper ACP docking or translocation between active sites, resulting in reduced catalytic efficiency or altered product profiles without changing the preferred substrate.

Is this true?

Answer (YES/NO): NO